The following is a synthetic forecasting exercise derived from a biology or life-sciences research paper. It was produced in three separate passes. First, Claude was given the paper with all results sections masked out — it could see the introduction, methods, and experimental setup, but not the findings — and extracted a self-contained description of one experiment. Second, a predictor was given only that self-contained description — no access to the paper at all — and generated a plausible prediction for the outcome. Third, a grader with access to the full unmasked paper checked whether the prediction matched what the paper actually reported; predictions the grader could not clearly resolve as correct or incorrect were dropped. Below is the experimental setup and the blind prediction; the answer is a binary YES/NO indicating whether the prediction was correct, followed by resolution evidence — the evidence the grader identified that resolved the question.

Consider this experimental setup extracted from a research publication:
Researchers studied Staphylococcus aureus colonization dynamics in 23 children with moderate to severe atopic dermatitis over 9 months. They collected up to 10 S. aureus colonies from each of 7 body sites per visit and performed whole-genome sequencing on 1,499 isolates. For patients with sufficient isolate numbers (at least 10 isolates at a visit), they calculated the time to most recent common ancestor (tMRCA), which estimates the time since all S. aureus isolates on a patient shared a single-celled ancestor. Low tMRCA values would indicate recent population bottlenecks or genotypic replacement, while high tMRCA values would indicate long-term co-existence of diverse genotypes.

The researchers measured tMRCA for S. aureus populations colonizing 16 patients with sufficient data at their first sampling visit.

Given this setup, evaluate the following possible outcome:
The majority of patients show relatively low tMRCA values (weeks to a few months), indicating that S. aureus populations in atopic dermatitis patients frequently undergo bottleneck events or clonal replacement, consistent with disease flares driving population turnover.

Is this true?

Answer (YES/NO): NO